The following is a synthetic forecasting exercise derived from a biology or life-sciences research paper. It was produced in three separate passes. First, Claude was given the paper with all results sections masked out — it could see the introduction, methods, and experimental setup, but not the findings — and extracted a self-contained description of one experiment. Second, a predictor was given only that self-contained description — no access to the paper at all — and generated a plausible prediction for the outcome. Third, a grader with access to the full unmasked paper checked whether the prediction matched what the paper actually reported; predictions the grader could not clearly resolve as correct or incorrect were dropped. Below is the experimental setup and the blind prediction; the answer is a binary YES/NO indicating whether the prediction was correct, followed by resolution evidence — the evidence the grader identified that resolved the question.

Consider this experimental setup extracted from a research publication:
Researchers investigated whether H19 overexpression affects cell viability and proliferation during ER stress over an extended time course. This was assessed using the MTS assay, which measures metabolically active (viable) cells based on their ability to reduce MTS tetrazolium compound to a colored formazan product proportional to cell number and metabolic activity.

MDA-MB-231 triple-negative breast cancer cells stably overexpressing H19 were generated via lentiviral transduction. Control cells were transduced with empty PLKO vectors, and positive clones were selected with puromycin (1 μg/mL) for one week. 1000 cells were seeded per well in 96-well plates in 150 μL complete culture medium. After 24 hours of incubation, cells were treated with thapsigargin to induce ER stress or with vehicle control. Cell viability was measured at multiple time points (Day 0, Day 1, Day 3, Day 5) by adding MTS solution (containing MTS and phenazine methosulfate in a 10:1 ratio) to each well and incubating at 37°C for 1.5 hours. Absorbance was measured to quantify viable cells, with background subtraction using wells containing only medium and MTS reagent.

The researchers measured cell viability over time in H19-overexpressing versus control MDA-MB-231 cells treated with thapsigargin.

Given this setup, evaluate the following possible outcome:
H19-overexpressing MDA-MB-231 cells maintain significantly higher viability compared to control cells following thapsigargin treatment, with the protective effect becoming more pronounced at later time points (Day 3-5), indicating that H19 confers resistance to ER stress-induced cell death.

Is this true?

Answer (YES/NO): NO